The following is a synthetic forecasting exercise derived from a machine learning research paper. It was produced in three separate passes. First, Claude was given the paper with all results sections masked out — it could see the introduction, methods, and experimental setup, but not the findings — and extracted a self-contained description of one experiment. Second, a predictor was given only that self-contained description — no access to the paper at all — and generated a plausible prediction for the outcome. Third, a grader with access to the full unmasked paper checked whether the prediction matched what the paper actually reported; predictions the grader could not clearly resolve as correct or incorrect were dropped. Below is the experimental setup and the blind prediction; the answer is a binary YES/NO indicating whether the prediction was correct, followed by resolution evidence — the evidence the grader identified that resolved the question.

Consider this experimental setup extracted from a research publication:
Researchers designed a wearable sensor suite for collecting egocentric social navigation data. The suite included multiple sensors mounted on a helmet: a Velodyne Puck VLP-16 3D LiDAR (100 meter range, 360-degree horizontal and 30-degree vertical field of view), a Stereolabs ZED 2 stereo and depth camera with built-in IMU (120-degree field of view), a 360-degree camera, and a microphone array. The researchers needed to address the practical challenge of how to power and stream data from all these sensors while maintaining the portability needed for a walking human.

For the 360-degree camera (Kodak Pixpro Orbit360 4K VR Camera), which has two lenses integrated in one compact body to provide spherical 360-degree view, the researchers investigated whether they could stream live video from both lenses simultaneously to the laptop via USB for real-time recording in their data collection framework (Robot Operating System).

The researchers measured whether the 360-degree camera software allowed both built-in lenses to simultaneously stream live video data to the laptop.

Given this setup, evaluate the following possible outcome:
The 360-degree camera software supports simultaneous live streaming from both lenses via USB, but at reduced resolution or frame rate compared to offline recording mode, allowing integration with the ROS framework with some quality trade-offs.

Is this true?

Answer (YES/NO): NO